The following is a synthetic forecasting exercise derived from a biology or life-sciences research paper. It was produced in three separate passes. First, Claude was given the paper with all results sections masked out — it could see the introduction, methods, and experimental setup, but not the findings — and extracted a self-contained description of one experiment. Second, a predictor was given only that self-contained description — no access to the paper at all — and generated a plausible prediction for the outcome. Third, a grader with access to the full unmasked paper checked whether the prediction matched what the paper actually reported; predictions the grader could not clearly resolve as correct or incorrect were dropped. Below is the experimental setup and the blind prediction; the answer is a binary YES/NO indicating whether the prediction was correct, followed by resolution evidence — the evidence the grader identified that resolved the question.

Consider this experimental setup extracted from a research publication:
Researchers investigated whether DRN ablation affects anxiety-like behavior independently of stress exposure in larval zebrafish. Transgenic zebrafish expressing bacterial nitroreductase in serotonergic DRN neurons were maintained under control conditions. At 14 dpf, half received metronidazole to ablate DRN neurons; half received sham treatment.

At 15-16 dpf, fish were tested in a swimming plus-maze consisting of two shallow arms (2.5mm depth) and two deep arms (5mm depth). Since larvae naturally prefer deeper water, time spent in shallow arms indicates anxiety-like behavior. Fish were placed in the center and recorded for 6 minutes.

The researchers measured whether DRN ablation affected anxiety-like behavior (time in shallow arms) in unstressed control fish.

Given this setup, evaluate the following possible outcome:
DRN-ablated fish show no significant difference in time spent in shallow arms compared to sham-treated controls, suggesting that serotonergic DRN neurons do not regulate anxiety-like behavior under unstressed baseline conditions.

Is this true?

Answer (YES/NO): YES